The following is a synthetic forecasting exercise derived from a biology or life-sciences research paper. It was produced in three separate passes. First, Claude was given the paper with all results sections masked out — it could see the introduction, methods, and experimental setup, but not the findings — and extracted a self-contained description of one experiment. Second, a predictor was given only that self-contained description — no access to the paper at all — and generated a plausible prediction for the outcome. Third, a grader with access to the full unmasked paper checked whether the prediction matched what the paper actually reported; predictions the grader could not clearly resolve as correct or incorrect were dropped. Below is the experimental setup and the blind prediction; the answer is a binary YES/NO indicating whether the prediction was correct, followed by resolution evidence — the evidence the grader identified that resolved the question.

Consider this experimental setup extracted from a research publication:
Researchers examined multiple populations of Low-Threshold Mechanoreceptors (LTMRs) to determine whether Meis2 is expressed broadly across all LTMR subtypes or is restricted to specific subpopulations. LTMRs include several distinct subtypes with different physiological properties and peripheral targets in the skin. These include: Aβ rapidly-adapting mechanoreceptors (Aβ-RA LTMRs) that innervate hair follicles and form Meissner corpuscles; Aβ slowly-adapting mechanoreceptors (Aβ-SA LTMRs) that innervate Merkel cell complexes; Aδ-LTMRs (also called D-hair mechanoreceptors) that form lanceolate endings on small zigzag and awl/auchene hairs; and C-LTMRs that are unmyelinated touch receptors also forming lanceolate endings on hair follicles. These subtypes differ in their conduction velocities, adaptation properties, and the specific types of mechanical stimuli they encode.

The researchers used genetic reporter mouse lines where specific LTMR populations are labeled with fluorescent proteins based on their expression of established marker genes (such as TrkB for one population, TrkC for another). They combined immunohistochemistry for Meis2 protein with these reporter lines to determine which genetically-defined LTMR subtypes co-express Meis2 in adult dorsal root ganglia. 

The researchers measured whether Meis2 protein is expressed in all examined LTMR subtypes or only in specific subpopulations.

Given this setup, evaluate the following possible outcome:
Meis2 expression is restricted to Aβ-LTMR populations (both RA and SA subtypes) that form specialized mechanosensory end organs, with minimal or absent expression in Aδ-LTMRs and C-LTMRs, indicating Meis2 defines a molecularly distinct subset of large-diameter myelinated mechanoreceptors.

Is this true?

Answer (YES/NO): YES